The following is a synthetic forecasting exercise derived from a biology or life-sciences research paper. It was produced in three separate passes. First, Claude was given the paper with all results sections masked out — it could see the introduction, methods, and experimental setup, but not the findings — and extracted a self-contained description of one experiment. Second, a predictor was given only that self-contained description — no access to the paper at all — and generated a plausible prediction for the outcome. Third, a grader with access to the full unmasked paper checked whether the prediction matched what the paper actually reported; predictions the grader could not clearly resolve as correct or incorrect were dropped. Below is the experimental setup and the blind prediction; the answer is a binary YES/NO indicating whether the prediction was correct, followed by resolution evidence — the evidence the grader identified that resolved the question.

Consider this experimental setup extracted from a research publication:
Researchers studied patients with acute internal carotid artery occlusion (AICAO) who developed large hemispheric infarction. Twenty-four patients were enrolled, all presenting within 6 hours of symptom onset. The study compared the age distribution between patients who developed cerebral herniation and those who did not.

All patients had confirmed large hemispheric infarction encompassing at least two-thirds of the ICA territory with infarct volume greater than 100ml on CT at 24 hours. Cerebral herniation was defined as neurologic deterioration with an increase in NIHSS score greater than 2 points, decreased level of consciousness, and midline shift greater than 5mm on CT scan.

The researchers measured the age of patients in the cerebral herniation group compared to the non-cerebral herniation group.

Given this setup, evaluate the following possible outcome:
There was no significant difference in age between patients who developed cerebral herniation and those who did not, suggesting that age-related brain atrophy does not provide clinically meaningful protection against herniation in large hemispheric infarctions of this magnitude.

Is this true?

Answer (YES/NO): NO